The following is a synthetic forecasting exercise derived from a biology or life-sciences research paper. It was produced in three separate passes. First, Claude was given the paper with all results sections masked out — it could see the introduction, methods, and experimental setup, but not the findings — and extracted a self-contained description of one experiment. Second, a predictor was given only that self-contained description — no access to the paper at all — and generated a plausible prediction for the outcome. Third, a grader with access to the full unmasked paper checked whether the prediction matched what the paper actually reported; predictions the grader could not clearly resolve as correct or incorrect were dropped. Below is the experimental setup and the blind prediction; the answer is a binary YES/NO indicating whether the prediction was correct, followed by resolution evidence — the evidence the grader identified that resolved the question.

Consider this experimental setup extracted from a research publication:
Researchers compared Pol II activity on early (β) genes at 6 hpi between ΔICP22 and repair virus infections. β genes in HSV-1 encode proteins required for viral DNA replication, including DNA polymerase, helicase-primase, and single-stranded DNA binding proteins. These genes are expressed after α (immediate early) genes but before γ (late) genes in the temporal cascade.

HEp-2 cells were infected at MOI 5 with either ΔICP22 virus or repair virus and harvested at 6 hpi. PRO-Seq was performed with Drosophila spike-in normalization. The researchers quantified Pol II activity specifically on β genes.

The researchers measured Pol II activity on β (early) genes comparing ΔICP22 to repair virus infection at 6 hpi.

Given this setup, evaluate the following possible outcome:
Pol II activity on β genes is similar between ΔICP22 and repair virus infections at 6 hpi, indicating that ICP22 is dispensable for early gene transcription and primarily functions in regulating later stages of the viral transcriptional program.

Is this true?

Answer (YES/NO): NO